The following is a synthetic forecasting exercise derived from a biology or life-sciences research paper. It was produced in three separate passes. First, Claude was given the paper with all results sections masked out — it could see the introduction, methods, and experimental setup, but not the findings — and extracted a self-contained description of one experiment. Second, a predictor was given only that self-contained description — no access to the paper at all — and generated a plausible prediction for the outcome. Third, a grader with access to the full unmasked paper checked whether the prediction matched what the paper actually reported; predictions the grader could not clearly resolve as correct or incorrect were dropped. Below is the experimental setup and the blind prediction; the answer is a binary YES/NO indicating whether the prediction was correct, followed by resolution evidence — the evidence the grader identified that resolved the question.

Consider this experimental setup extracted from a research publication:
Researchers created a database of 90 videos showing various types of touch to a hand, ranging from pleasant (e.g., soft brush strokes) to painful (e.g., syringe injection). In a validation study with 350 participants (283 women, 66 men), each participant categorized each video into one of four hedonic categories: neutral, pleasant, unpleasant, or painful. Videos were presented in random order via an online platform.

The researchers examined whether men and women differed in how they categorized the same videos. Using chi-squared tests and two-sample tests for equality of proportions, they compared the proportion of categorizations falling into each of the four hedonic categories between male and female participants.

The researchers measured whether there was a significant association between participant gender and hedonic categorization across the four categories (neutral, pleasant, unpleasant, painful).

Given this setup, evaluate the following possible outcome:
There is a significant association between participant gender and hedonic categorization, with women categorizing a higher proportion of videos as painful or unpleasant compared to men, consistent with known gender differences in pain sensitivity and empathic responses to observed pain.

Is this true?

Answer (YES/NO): NO